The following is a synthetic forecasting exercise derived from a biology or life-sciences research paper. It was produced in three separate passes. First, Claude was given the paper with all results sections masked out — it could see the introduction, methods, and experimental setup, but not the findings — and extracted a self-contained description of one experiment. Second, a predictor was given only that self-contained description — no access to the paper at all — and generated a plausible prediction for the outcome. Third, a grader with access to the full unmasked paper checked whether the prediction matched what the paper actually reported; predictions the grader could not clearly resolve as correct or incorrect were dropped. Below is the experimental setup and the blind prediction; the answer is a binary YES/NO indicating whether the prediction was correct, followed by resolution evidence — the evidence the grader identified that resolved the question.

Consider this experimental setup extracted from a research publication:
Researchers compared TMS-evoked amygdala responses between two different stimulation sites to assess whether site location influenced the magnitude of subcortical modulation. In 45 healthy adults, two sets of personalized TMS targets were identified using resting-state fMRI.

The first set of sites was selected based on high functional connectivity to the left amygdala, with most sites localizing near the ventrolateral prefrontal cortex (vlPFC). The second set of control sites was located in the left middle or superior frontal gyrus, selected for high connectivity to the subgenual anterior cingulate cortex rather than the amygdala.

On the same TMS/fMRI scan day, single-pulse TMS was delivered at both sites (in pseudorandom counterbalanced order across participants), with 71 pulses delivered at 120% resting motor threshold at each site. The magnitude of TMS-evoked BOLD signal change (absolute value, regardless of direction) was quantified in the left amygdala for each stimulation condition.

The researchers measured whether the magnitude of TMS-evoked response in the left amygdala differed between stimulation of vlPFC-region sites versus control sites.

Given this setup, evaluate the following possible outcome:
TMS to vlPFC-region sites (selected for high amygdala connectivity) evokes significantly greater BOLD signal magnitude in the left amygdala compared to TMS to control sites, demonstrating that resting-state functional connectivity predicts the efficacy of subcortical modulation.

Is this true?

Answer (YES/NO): NO